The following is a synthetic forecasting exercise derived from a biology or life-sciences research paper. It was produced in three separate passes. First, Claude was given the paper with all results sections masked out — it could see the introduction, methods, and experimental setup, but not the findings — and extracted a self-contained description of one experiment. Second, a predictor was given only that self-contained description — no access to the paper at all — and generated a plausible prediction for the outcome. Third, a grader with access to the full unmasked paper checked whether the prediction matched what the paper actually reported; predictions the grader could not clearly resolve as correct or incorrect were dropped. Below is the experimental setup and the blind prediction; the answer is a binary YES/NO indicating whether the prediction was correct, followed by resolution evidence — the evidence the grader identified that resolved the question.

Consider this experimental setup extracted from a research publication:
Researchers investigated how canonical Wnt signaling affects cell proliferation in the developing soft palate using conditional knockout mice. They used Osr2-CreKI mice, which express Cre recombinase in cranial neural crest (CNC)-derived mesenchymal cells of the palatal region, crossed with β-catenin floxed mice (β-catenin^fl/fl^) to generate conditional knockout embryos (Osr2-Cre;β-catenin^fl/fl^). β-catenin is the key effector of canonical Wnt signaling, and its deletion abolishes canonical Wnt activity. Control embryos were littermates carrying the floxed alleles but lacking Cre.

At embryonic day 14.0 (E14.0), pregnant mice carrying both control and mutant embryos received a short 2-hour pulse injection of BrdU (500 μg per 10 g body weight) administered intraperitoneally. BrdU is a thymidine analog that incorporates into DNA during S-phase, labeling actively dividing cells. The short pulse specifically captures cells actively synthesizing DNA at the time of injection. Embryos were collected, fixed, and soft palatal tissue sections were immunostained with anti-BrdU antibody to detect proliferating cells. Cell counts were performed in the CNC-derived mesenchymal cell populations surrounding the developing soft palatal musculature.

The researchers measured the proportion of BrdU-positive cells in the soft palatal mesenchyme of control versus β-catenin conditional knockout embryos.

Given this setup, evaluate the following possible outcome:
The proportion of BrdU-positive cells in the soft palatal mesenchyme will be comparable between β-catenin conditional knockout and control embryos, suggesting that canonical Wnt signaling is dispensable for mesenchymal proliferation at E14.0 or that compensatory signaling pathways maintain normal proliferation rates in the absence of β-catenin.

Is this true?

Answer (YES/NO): NO